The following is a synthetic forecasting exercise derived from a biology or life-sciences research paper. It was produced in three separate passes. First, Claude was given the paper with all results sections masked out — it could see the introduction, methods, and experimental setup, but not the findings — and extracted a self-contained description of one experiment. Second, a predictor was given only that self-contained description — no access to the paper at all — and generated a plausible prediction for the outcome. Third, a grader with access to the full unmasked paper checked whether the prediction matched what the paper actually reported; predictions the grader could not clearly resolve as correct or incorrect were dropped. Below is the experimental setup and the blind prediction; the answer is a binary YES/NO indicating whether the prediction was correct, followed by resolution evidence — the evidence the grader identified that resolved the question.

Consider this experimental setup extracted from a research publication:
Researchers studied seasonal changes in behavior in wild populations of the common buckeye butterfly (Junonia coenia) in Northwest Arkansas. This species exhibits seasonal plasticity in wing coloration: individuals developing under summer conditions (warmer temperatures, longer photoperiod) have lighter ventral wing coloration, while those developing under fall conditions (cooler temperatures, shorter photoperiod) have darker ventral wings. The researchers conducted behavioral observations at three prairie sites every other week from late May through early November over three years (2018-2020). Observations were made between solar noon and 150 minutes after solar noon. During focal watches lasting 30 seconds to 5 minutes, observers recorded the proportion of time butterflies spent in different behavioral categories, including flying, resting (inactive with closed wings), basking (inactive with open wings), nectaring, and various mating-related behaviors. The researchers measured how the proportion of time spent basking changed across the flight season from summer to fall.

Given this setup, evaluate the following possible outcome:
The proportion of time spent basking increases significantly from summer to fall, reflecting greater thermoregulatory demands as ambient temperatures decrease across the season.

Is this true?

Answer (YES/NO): YES